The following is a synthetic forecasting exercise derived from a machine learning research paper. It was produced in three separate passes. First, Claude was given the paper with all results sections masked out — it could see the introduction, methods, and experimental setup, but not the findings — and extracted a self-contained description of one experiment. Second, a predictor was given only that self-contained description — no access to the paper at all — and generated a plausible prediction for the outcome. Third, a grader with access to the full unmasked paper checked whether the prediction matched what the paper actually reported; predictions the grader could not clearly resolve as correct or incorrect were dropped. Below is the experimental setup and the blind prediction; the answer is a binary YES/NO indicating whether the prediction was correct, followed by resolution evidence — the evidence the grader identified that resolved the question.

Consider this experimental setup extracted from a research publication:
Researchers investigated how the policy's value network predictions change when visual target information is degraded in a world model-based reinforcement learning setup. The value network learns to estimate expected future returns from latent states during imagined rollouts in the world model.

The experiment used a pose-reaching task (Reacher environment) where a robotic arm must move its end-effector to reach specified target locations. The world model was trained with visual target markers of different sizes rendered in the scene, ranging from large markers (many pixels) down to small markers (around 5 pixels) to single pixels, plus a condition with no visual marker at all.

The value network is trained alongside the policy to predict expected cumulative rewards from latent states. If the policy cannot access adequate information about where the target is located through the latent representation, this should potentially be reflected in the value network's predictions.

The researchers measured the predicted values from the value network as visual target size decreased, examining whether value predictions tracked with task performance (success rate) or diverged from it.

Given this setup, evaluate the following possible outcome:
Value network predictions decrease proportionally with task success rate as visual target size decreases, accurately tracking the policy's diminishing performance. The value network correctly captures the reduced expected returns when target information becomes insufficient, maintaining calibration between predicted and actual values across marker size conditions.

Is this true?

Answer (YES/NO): YES